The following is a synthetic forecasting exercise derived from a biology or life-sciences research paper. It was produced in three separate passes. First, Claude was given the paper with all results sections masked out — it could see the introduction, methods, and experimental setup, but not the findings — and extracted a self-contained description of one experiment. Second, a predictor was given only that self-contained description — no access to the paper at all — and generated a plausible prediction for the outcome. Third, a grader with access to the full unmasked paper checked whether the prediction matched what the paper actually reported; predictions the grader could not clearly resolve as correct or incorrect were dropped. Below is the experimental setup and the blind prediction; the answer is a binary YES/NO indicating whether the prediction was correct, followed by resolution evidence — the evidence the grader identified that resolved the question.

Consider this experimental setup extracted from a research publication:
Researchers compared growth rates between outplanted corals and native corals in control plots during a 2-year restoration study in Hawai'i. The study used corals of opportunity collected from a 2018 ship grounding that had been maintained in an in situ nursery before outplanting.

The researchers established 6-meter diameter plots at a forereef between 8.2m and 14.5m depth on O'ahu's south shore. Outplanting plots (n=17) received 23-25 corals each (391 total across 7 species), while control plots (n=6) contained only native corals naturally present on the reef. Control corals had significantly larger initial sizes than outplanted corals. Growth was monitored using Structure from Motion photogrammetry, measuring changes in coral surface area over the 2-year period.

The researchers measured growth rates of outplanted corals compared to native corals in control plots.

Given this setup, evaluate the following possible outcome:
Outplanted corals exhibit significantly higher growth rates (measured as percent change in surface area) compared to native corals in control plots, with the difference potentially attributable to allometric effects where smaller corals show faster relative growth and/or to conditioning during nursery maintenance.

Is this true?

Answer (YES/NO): YES